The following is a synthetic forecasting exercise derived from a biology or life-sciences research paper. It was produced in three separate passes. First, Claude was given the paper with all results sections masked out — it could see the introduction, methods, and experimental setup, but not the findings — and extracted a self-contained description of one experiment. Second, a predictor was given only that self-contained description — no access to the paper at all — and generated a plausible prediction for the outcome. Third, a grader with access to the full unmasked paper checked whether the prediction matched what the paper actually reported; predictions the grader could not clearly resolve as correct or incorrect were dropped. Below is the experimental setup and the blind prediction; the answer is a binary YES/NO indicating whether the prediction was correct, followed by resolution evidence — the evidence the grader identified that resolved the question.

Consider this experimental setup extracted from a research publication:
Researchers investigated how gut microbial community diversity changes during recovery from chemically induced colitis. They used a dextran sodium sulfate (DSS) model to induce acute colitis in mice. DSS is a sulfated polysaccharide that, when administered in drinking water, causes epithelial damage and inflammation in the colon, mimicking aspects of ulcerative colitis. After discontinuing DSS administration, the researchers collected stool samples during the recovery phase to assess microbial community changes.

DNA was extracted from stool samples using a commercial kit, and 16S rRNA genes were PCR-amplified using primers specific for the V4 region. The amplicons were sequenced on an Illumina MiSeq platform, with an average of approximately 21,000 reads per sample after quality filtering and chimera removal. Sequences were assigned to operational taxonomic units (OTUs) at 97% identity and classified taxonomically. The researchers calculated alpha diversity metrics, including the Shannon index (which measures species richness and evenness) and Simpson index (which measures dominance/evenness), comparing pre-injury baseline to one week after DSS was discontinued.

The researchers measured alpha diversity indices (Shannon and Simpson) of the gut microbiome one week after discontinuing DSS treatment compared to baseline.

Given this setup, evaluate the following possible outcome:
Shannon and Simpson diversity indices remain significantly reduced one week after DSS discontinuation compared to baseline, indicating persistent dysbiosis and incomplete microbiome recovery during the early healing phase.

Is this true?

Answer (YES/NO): YES